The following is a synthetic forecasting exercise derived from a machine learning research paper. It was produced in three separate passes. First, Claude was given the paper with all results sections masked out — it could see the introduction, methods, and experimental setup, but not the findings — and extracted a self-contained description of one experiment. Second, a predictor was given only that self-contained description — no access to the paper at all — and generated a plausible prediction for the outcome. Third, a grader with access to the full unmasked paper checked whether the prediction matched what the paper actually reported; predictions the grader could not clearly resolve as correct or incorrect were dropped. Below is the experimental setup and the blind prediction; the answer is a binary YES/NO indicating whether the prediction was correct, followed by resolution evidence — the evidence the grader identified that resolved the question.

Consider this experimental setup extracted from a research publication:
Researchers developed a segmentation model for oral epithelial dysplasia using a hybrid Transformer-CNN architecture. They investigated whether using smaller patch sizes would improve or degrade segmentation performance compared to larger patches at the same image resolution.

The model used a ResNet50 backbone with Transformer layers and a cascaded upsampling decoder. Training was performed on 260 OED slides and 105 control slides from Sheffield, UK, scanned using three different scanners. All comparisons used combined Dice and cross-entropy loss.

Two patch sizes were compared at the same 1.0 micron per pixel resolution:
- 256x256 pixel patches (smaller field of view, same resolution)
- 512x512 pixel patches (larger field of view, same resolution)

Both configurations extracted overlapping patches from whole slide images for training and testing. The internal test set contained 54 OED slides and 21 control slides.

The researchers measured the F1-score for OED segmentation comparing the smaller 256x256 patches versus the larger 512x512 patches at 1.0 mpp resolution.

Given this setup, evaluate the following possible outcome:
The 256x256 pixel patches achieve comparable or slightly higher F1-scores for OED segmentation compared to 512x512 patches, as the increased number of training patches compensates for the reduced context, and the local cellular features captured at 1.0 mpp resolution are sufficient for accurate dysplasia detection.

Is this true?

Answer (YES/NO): NO